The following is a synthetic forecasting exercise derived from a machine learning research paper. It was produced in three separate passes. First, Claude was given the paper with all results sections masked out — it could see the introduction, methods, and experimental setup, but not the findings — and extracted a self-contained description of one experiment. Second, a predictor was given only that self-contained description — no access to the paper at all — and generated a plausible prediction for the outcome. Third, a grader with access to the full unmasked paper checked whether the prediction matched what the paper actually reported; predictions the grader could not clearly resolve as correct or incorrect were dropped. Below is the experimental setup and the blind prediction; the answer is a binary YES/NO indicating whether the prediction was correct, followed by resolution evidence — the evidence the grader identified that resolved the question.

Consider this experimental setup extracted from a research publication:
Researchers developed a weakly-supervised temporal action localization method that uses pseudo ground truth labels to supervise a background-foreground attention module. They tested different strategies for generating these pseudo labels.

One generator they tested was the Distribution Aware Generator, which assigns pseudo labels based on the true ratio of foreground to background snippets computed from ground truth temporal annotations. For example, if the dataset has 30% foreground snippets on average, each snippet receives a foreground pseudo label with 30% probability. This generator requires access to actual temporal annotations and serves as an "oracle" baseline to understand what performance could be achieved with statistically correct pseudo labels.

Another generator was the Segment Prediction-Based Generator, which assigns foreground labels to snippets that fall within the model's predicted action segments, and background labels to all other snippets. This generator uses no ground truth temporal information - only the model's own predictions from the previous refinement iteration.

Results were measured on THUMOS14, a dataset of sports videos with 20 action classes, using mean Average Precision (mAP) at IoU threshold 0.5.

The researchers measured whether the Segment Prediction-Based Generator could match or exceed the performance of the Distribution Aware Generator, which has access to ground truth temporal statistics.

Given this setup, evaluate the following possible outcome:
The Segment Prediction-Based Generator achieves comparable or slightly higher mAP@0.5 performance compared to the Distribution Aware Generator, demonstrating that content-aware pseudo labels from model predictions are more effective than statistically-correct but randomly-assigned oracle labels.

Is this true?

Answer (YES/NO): YES